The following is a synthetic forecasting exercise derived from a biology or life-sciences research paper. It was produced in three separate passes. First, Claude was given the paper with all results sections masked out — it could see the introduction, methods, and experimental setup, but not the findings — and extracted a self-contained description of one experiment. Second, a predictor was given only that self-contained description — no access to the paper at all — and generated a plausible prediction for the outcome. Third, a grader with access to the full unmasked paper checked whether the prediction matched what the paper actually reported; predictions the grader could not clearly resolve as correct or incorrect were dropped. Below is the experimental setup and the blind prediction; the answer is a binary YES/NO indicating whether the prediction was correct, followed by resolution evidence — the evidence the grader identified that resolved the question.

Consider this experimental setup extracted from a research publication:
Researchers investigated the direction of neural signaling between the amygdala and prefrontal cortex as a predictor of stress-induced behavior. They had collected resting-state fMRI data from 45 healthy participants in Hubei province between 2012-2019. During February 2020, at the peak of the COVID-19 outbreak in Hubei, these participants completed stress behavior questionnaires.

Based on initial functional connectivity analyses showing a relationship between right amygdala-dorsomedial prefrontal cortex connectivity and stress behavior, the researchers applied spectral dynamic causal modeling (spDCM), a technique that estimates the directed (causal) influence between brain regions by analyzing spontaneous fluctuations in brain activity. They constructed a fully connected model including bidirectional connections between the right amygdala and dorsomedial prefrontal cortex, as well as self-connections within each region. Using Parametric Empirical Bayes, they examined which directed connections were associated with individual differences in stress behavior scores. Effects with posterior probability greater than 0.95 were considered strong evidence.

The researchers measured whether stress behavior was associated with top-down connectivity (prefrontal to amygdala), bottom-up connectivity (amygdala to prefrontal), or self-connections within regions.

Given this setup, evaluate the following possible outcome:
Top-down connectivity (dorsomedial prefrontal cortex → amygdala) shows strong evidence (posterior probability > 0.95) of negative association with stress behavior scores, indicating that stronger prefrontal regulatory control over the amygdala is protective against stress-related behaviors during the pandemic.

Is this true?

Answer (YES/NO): NO